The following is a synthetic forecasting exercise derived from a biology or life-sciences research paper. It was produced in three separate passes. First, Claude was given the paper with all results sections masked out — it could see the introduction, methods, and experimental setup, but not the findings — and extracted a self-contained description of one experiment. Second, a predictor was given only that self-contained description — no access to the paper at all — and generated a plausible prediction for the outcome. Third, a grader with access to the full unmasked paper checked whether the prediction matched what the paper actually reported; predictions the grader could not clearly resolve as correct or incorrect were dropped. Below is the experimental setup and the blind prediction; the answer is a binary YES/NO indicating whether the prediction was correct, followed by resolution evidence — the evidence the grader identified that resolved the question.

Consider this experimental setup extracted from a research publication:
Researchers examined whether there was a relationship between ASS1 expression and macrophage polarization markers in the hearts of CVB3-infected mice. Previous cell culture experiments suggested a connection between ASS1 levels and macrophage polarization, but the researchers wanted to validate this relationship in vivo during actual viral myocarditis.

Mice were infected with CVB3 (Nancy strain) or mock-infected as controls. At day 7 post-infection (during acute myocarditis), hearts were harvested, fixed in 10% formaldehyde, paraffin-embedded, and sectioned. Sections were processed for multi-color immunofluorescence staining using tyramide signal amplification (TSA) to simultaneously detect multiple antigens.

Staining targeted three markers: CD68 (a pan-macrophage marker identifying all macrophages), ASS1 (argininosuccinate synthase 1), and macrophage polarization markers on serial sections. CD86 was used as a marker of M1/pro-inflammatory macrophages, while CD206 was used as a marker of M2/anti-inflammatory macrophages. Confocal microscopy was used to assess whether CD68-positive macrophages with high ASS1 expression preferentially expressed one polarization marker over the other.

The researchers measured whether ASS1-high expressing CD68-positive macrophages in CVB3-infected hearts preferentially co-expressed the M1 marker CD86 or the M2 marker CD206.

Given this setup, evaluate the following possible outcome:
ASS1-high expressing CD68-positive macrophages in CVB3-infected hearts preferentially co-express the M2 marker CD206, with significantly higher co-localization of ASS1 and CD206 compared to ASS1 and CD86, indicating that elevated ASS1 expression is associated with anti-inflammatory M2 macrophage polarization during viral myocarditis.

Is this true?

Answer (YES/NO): NO